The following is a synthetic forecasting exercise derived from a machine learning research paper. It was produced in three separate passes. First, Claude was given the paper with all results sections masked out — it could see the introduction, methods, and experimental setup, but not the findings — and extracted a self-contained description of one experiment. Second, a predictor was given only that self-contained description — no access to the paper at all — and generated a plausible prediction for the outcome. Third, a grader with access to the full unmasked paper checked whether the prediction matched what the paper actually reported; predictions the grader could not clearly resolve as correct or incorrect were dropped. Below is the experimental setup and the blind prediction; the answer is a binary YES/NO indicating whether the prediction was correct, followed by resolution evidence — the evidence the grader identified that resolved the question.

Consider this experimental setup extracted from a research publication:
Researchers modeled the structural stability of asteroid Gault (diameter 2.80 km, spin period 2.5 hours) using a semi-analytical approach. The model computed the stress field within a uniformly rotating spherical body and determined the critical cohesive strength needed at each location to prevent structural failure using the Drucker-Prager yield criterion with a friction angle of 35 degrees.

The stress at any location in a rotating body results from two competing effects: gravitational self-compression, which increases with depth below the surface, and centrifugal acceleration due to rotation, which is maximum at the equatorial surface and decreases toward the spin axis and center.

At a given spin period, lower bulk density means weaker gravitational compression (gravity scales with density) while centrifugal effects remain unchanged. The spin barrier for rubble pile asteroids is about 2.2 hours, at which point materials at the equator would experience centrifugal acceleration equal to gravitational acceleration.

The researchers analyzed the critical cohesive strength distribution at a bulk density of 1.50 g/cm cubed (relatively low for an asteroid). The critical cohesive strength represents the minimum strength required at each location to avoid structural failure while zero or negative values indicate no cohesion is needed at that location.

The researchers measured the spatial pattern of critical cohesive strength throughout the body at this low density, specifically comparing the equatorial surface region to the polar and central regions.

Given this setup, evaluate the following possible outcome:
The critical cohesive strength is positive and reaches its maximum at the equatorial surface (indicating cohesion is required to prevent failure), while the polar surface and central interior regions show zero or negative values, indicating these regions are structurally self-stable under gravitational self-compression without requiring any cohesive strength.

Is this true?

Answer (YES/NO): NO